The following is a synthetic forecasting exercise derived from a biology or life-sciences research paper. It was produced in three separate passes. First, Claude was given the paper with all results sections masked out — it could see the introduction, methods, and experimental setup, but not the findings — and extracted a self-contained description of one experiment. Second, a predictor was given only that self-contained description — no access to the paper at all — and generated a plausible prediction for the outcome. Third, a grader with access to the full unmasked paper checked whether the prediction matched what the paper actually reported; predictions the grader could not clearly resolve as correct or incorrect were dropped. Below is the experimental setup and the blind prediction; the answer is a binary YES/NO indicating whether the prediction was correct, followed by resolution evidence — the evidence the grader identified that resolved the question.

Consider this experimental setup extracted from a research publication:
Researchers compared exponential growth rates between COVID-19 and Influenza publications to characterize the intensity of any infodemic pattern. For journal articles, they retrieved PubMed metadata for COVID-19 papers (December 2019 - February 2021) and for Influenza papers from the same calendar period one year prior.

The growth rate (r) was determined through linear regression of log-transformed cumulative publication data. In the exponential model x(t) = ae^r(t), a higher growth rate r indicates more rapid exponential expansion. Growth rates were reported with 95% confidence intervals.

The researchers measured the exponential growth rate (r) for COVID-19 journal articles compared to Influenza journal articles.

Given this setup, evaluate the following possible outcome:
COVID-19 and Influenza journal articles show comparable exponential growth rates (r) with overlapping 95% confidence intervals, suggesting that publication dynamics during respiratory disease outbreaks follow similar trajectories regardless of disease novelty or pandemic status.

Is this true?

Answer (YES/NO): NO